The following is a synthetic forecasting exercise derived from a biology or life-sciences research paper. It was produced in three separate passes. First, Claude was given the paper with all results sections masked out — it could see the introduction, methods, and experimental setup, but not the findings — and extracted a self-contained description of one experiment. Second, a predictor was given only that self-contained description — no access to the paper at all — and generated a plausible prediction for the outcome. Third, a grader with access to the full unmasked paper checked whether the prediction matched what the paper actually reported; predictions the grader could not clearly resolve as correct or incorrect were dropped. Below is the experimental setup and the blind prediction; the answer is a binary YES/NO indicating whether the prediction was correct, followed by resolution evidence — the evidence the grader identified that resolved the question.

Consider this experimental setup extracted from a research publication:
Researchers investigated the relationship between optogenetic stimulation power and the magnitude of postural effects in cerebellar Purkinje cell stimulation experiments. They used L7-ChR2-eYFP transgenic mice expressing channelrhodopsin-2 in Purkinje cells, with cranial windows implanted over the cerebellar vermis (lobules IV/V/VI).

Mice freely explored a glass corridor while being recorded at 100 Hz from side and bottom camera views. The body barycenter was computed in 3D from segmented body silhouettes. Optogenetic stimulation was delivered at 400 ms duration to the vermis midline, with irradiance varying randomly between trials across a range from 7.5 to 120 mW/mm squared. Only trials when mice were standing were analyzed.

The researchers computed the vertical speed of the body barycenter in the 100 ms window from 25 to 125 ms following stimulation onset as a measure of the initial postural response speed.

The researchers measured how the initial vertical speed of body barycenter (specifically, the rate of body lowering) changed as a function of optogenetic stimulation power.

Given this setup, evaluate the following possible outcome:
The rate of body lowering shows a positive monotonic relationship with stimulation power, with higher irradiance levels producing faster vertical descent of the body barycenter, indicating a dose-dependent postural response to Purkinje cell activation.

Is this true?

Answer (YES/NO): YES